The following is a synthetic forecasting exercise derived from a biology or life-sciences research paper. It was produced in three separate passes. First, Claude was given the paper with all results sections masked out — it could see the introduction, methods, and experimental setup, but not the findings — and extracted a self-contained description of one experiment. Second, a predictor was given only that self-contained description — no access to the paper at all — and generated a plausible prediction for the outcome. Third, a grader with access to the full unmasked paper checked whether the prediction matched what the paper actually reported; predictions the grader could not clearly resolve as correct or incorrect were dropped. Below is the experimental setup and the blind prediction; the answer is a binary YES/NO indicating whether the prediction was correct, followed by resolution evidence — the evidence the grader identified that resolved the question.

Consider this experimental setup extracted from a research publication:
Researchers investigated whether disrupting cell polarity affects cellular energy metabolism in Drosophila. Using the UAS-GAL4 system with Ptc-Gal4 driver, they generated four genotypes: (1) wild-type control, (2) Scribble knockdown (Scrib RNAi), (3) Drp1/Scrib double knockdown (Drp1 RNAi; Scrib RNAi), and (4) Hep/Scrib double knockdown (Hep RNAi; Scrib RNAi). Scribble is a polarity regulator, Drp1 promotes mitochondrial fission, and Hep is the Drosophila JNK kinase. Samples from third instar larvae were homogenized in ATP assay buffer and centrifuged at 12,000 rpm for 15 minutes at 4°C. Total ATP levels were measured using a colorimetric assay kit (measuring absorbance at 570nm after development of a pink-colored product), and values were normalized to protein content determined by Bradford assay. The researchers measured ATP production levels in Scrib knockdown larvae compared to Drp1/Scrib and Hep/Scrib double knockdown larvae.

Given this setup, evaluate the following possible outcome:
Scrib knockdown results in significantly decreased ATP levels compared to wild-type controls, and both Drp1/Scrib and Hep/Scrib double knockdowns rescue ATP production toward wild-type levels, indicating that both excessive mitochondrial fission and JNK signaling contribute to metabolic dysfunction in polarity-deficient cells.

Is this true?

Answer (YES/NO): YES